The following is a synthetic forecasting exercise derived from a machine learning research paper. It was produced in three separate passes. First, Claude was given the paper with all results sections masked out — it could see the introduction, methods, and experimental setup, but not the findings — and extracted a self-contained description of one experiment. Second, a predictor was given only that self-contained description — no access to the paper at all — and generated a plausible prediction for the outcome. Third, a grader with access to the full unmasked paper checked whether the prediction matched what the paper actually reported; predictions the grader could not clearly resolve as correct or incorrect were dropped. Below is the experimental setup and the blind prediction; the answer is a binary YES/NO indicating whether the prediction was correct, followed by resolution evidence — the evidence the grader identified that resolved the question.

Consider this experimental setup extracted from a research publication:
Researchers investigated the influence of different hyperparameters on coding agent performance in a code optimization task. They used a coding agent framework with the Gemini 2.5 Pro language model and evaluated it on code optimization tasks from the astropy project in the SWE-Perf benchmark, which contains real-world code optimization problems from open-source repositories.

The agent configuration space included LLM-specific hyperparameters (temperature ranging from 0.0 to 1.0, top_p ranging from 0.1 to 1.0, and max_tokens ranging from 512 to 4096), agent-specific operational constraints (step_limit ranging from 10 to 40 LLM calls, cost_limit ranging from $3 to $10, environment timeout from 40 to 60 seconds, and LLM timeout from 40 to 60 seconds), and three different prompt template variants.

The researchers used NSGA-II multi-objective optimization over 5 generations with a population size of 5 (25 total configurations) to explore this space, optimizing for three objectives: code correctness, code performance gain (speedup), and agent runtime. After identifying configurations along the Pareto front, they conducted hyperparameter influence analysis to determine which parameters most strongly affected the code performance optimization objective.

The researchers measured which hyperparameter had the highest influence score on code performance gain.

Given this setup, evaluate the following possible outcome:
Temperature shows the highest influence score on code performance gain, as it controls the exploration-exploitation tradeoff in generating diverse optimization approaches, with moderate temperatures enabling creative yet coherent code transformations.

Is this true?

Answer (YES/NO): YES